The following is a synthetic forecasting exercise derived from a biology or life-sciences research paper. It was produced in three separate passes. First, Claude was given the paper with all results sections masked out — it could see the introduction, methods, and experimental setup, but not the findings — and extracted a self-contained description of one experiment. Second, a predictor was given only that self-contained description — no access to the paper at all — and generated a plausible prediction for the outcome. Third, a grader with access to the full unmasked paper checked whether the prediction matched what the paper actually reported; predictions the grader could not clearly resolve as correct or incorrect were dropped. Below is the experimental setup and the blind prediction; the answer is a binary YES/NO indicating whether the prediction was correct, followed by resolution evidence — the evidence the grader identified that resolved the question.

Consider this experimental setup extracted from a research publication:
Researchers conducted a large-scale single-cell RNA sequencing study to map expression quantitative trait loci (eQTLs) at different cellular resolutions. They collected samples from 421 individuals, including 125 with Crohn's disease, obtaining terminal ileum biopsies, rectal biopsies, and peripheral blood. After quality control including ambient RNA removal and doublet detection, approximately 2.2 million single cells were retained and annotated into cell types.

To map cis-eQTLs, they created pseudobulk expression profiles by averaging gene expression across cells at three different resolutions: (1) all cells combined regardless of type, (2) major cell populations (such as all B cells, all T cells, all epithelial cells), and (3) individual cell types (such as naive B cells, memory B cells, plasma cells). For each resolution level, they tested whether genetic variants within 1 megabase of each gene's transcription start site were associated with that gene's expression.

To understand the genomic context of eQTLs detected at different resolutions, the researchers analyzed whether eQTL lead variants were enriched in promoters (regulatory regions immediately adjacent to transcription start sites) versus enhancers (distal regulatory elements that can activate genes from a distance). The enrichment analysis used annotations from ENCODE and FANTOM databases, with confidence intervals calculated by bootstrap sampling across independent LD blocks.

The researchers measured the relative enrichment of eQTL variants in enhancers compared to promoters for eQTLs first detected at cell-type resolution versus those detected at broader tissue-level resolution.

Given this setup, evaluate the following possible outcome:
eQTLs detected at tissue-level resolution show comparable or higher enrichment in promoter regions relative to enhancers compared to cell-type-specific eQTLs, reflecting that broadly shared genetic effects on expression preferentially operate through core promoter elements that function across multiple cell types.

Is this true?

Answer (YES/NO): YES